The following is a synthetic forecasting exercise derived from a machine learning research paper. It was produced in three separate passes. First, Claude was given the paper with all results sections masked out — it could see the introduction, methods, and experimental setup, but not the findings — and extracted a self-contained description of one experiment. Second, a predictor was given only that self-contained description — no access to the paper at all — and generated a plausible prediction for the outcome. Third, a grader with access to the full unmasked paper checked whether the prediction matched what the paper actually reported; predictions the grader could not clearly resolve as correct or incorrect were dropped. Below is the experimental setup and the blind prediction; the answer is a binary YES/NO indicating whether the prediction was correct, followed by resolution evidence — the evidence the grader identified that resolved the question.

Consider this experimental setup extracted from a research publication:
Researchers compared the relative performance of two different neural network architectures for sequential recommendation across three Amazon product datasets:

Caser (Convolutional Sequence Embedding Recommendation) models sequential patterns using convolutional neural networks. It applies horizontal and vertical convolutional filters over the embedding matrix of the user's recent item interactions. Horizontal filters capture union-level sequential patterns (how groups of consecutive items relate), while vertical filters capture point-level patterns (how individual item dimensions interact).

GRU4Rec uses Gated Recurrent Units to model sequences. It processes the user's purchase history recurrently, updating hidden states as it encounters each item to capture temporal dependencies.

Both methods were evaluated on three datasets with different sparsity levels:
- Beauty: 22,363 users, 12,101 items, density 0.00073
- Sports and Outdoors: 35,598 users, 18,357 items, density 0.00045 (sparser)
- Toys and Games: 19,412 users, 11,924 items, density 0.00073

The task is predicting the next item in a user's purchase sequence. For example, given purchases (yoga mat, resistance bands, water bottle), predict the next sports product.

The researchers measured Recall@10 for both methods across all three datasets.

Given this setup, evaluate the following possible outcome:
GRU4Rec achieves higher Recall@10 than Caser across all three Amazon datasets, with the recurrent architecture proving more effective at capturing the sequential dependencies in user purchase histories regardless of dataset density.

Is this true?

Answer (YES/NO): NO